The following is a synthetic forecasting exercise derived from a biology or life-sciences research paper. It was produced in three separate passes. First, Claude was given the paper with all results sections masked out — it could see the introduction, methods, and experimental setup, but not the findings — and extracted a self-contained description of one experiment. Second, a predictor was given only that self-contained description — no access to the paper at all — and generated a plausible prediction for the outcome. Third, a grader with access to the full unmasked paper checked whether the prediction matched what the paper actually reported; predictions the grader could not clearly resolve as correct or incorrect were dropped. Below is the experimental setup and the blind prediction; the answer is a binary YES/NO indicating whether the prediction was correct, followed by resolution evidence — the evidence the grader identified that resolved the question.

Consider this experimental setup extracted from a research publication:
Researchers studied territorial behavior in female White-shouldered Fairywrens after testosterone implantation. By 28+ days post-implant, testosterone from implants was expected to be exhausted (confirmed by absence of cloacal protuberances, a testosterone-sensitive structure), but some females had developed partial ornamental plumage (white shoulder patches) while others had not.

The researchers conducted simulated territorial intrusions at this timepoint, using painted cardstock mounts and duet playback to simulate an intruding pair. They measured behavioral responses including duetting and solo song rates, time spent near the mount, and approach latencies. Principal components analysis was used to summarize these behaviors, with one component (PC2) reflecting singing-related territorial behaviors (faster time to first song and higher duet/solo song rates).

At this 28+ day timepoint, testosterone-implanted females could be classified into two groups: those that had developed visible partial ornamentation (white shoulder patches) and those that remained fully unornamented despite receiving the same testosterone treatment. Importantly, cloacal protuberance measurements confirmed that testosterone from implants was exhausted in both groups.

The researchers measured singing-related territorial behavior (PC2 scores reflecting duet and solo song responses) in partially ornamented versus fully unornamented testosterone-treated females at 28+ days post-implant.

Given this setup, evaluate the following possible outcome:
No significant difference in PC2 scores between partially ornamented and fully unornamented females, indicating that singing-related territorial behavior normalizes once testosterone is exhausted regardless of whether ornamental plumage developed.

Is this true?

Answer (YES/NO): NO